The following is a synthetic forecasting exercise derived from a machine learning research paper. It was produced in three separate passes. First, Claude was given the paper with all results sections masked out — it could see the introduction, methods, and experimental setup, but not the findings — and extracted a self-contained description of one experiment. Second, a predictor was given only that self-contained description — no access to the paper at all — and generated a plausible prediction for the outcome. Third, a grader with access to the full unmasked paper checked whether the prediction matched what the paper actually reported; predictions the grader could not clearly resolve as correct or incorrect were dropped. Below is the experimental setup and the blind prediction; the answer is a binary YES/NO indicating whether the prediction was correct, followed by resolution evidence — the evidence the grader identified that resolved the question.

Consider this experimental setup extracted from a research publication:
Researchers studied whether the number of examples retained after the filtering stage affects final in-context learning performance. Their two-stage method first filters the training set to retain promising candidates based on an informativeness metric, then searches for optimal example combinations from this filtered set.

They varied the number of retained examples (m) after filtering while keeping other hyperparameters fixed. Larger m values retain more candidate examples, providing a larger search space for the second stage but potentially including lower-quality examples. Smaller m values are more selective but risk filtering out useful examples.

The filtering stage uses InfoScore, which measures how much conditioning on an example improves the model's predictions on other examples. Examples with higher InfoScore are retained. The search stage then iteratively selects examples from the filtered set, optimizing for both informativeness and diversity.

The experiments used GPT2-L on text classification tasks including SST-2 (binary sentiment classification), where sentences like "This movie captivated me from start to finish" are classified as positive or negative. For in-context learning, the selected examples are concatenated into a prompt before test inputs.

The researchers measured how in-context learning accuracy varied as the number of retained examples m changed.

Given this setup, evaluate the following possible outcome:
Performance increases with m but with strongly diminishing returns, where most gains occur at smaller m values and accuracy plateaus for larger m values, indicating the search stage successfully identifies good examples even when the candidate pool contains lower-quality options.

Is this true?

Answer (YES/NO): YES